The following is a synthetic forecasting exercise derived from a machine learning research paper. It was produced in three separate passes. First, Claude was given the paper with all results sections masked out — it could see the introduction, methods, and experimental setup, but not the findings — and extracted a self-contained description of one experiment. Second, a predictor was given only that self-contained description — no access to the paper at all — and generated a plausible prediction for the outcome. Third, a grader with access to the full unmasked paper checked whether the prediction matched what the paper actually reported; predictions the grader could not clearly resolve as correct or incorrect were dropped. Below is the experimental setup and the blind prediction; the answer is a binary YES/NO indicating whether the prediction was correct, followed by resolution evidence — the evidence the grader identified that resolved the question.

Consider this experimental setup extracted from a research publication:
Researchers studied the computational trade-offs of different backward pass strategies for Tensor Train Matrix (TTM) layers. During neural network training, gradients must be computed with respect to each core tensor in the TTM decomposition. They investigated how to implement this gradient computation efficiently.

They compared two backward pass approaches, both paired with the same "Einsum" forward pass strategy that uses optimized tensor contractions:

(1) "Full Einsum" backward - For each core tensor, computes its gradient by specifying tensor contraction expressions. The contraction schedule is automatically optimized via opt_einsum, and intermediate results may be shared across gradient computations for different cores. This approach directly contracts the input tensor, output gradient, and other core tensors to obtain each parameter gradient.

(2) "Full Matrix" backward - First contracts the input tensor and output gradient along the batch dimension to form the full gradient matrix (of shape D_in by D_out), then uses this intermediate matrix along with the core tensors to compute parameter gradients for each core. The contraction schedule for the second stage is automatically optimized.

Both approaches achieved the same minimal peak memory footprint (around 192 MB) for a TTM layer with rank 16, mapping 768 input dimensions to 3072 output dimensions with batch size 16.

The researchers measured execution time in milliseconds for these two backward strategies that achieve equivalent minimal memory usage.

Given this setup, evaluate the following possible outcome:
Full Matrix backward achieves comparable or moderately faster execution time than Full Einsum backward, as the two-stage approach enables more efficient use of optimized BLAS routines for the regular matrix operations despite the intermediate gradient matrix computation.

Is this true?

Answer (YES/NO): YES